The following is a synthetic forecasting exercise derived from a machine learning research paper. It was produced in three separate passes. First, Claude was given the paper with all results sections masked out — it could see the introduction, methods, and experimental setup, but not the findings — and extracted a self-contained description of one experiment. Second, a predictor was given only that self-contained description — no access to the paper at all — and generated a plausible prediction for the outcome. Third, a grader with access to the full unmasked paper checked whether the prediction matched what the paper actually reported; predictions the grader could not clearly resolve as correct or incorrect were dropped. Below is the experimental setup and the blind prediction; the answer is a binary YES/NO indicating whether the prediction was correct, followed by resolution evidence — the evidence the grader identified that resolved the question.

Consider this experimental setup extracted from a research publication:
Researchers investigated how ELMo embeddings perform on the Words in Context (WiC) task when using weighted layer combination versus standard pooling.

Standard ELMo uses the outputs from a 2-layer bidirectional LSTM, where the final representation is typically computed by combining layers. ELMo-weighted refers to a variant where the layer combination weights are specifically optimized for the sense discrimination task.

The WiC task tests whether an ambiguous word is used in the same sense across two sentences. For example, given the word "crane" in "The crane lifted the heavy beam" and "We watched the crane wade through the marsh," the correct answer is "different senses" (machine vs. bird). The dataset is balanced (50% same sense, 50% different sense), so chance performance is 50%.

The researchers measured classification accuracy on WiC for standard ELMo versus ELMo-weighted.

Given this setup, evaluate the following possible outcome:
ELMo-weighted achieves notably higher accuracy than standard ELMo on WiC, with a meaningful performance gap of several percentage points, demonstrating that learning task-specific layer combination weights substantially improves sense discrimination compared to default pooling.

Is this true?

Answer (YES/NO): YES